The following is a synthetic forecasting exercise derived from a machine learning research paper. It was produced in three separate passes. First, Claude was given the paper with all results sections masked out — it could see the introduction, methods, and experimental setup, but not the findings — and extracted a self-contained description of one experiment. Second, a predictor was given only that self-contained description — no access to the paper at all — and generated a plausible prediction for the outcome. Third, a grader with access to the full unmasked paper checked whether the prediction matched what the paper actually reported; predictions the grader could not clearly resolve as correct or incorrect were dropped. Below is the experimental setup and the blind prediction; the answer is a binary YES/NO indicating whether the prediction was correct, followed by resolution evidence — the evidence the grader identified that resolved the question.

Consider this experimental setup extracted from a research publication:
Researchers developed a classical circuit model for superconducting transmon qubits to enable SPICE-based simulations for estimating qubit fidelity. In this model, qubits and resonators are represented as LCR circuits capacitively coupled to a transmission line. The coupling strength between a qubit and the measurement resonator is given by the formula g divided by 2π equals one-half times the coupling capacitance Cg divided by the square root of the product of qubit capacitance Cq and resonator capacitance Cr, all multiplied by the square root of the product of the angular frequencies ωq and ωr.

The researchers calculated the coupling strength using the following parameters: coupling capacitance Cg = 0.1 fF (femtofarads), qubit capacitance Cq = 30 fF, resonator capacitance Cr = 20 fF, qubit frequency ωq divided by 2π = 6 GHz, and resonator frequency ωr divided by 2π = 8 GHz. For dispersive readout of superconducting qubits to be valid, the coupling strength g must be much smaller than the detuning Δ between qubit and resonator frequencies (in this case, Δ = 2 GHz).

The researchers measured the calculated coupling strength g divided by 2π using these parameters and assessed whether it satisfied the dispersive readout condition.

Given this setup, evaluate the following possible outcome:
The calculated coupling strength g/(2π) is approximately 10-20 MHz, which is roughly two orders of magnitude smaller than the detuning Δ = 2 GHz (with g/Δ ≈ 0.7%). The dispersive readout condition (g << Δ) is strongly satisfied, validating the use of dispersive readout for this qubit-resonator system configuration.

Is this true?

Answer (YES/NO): YES